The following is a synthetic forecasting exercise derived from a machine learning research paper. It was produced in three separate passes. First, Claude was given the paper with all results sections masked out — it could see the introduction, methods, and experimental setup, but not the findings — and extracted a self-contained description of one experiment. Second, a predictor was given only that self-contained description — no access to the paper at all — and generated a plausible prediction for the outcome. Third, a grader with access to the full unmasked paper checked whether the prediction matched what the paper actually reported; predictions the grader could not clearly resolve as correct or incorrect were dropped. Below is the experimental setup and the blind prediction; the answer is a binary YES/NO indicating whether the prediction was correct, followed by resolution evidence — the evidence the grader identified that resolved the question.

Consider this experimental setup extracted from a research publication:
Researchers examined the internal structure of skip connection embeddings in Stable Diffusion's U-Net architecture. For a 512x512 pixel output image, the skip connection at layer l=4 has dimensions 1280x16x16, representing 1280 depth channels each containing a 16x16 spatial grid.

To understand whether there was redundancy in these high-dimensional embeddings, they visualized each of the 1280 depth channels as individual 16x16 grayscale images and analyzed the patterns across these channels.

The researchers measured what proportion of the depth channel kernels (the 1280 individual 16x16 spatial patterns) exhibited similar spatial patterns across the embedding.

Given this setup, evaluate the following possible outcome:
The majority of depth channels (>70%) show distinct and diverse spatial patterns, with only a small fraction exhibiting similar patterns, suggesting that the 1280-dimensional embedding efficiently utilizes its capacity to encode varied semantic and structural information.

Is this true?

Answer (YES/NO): NO